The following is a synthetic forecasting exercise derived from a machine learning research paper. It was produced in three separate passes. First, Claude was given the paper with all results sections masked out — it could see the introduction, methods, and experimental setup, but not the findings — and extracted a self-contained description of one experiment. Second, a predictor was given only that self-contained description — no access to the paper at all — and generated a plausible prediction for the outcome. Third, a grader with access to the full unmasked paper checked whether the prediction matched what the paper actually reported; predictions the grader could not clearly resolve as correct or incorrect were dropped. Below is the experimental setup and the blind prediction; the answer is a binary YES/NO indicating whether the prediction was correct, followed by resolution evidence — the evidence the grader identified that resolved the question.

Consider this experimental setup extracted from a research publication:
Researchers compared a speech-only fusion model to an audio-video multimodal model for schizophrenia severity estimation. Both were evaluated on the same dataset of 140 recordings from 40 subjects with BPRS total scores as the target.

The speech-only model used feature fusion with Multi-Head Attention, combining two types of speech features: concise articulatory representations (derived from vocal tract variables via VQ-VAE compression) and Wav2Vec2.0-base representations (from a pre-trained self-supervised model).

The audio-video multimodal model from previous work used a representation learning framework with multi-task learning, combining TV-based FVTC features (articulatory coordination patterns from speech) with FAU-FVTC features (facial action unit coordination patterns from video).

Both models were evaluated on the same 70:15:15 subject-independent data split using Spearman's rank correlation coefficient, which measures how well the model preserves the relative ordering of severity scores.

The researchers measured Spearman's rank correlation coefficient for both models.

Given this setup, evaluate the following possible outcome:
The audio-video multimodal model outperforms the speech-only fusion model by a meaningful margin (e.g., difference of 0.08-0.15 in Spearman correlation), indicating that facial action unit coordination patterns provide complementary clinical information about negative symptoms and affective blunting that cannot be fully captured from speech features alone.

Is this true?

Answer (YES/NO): NO